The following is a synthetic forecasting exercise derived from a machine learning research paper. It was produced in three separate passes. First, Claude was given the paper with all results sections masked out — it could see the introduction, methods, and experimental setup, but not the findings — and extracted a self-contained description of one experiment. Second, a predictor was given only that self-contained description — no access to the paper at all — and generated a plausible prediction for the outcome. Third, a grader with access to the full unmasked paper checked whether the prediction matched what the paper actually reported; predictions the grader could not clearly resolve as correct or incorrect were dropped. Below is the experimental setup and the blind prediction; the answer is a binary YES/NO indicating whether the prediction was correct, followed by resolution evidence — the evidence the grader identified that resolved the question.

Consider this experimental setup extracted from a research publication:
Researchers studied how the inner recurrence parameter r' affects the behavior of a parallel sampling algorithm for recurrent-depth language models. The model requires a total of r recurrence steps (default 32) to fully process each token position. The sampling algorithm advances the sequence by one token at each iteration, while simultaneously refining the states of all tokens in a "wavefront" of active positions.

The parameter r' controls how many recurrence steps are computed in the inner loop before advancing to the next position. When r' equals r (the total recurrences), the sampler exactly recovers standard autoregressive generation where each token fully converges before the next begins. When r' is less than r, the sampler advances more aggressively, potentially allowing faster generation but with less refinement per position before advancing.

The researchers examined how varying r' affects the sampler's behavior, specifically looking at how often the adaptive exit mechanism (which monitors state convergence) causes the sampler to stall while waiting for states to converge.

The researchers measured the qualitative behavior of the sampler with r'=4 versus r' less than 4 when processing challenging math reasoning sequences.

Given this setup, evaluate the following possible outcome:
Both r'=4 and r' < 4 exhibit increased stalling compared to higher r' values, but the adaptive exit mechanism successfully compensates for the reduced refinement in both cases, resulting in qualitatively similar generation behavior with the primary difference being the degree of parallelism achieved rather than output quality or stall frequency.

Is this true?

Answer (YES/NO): NO